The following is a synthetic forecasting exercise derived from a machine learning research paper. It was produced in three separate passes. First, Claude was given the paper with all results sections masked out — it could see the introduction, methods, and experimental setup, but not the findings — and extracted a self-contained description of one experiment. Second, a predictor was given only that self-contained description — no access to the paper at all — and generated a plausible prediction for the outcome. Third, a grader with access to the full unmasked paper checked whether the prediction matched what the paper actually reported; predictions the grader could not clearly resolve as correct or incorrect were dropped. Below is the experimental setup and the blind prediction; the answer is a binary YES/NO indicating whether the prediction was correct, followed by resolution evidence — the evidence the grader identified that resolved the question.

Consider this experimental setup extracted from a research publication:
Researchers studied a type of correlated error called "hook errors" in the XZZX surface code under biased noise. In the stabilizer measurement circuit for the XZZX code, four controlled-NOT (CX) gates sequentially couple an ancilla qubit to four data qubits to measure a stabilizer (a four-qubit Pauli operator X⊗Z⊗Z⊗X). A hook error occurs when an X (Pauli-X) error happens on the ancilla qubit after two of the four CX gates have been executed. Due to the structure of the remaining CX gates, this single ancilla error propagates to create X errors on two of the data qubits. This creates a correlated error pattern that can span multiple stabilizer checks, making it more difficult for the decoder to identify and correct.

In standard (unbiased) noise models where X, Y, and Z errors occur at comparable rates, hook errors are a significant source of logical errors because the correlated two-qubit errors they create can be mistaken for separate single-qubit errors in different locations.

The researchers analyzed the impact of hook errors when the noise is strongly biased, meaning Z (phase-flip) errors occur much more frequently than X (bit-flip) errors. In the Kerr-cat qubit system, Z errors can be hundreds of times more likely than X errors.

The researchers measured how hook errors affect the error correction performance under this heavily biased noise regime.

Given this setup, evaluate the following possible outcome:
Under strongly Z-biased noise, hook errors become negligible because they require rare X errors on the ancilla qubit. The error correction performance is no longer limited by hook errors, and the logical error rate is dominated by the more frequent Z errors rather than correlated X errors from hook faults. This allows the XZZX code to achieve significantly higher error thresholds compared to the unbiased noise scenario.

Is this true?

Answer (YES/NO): YES